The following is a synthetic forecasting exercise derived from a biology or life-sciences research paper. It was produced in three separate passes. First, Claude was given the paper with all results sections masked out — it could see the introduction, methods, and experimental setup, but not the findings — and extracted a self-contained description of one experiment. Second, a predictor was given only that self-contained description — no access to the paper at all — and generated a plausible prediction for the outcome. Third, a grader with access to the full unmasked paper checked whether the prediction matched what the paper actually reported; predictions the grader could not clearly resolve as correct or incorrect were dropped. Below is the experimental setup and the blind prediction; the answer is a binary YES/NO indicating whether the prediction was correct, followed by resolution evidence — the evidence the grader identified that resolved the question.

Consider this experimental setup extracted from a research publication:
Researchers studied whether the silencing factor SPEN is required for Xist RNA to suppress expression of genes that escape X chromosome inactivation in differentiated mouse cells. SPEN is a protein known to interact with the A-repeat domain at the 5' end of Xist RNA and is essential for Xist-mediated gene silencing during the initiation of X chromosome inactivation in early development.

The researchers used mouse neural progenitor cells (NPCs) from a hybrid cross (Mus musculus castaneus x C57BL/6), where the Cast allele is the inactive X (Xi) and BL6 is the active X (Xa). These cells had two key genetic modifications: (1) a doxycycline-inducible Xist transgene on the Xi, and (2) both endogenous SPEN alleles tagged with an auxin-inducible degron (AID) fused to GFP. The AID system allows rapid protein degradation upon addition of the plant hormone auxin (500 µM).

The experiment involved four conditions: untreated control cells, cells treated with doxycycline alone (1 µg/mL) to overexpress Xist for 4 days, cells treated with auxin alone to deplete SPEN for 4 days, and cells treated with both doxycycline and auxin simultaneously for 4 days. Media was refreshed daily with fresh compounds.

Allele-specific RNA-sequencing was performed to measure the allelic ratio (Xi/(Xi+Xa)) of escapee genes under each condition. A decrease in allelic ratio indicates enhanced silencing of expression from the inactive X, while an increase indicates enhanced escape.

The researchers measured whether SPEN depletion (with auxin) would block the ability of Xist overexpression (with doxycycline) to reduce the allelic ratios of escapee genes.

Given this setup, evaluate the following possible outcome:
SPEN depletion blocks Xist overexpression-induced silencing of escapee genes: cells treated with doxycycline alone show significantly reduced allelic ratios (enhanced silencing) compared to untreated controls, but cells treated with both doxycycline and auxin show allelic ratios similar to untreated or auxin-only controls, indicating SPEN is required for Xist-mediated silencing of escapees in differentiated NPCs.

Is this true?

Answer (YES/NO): YES